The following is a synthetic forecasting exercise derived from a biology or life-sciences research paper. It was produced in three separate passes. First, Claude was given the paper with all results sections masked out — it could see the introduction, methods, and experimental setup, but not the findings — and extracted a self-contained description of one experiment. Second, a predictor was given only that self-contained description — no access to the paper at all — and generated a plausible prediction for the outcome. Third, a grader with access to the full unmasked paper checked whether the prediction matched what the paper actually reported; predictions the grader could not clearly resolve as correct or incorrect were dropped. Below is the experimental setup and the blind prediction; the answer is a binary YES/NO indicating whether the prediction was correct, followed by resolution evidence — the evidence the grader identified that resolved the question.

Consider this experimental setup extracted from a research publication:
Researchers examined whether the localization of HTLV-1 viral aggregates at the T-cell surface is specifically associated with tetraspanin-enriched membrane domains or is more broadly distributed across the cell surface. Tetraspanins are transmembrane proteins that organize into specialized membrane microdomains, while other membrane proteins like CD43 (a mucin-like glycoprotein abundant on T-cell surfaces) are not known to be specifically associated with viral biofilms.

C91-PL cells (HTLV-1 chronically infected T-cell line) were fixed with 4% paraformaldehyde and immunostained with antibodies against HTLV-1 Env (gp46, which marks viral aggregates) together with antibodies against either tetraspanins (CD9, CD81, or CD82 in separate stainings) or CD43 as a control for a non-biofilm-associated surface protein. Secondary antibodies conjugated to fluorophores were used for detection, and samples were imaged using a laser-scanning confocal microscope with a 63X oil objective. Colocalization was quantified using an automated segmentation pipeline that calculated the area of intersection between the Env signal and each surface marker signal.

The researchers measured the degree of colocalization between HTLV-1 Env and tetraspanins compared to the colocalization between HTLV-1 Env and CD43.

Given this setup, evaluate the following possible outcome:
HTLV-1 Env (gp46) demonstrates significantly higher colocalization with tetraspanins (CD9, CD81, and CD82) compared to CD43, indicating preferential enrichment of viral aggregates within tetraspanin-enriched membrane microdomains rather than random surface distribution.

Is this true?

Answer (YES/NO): YES